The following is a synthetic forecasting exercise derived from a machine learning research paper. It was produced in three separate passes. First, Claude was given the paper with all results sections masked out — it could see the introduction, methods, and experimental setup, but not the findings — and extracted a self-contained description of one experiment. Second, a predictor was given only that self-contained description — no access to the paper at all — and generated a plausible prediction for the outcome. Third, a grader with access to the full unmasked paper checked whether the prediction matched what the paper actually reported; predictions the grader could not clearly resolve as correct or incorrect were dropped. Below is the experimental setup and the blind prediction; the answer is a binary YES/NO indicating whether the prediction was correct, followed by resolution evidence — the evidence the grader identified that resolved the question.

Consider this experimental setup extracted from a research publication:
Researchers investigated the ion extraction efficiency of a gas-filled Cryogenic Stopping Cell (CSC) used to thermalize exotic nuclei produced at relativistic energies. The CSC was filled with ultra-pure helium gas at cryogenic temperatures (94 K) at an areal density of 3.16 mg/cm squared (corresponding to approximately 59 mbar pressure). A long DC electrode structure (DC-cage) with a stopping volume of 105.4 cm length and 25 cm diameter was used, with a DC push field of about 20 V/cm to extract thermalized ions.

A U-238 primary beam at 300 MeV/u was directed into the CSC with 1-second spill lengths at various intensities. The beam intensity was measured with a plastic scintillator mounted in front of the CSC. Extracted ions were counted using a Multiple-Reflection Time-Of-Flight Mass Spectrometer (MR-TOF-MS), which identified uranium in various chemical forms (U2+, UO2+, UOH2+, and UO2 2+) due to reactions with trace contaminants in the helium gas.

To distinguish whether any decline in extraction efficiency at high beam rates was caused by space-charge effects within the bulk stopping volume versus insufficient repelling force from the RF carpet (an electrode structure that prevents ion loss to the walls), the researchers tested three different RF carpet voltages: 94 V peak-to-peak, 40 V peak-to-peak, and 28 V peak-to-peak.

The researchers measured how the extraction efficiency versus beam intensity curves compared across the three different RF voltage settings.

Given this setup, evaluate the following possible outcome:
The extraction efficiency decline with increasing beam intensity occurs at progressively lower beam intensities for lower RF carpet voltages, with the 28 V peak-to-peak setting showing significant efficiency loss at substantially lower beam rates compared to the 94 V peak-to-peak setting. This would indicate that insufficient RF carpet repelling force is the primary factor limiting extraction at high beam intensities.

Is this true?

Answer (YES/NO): NO